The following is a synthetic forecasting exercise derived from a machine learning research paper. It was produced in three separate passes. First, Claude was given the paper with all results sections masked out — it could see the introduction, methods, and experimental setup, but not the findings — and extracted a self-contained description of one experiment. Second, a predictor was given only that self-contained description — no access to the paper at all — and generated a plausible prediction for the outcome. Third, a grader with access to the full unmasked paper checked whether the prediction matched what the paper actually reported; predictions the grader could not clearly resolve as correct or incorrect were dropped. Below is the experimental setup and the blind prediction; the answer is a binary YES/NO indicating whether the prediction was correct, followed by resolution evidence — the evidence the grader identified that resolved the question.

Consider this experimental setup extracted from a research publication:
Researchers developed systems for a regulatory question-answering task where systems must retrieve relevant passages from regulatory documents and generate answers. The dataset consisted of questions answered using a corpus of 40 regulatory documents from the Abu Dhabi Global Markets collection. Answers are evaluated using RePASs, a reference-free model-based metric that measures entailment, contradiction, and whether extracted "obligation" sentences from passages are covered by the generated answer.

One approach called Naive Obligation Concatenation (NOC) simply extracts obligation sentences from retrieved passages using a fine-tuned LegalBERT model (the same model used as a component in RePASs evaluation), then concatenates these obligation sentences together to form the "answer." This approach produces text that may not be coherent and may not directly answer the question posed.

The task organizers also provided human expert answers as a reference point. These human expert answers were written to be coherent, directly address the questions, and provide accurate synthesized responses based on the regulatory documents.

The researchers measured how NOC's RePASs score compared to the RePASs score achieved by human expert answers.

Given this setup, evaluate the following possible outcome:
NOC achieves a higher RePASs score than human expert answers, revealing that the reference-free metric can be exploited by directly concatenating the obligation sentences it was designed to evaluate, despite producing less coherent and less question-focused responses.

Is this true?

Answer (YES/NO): YES